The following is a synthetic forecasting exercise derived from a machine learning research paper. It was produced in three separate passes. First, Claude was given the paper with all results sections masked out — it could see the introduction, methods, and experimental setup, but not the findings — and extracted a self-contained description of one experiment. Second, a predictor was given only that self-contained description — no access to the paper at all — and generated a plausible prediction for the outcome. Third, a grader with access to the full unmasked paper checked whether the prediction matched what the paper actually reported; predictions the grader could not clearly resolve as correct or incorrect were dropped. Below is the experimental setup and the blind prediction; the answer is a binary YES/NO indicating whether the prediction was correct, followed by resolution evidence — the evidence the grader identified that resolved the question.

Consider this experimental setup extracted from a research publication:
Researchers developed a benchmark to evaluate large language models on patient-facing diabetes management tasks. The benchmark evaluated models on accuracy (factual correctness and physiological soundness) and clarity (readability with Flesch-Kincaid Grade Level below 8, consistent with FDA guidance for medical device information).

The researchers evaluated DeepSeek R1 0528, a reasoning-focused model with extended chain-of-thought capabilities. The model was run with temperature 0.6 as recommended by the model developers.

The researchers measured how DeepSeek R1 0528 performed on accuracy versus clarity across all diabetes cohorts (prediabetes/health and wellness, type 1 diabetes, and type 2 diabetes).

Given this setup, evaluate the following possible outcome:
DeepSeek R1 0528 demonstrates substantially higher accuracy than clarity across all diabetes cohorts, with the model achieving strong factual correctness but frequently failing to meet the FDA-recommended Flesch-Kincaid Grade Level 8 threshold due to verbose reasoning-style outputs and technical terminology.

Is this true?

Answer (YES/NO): NO